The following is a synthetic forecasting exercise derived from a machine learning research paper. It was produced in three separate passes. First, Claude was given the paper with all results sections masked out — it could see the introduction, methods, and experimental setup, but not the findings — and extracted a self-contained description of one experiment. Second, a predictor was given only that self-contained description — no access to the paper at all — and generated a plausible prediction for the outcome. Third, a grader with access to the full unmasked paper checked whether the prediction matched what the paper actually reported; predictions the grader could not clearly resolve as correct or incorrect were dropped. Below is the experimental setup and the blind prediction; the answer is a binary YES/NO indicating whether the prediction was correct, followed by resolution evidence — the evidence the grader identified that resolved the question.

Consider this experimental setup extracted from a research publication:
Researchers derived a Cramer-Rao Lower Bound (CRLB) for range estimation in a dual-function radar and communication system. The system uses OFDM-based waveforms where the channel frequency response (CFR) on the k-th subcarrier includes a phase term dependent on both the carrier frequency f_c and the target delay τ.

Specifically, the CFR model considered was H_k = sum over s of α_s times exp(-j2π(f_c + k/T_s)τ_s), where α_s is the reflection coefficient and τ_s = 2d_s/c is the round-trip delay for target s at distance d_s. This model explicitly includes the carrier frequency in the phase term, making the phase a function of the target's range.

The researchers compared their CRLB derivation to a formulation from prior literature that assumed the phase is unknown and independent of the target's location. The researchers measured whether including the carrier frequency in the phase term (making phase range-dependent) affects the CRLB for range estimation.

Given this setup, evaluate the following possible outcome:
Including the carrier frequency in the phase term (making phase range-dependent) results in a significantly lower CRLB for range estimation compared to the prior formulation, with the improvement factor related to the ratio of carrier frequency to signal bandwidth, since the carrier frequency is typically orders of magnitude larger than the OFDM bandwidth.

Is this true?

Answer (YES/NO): NO